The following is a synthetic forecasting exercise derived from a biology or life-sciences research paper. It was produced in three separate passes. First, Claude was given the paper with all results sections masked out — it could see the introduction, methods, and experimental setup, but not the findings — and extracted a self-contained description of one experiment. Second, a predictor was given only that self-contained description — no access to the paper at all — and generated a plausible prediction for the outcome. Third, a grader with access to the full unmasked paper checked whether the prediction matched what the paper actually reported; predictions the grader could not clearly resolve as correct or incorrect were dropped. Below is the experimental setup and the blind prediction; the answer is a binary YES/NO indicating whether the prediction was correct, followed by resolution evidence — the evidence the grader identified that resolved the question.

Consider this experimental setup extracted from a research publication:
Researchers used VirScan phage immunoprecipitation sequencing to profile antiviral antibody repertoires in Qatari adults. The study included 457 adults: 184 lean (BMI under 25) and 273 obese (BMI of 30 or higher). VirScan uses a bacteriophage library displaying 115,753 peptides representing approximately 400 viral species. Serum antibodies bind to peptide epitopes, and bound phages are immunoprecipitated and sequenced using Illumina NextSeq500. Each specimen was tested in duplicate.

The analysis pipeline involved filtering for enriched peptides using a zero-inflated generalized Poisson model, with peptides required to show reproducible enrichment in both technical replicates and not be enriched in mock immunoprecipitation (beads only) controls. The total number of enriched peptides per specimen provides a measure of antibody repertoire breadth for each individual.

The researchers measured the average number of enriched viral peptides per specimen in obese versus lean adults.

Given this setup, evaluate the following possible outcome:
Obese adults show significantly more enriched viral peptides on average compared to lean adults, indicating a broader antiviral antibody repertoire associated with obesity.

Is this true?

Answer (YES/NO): NO